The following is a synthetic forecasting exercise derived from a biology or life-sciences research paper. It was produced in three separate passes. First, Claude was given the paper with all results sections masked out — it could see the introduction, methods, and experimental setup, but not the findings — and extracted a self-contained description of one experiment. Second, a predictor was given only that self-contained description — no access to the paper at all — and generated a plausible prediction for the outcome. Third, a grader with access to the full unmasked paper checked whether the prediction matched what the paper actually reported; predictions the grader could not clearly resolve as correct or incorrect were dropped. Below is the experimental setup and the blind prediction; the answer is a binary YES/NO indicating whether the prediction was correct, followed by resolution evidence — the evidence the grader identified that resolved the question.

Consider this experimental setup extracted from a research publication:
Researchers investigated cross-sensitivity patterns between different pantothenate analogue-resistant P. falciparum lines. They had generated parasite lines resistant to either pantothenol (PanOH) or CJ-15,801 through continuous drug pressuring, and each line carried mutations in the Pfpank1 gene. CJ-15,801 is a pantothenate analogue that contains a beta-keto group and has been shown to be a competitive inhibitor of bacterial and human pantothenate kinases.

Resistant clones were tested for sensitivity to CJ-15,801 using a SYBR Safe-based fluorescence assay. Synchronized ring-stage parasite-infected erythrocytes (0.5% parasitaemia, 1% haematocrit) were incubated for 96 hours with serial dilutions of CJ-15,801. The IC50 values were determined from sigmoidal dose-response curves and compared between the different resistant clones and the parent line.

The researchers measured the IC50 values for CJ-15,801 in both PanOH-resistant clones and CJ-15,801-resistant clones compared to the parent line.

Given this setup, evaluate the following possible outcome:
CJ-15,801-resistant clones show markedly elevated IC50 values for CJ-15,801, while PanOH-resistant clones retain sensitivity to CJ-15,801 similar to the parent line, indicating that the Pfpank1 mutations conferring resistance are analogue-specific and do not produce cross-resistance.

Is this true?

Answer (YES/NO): NO